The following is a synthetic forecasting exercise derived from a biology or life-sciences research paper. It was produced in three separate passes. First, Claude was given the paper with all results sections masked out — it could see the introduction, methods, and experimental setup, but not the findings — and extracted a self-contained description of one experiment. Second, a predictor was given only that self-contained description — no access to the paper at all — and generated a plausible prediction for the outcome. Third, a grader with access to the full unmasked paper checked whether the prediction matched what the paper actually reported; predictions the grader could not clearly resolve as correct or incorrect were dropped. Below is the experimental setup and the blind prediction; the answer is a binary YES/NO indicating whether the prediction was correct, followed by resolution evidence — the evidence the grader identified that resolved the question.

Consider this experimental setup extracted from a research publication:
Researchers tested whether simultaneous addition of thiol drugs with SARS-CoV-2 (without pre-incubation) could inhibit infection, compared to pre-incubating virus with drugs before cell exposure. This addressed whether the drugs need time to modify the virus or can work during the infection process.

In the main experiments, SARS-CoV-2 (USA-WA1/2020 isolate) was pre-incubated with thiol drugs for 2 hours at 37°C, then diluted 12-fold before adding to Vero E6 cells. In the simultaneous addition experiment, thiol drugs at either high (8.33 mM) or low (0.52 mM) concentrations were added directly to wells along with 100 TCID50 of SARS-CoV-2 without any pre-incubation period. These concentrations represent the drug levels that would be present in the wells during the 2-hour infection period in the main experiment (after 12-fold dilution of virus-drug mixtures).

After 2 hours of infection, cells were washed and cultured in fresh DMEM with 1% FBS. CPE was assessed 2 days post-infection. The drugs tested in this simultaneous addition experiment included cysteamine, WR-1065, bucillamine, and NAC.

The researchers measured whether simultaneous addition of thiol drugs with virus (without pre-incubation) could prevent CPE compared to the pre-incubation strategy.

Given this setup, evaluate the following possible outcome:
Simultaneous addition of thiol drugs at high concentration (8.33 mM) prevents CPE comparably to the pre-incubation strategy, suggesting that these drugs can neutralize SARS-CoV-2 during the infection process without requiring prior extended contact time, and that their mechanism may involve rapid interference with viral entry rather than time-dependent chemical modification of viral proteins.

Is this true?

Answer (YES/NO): NO